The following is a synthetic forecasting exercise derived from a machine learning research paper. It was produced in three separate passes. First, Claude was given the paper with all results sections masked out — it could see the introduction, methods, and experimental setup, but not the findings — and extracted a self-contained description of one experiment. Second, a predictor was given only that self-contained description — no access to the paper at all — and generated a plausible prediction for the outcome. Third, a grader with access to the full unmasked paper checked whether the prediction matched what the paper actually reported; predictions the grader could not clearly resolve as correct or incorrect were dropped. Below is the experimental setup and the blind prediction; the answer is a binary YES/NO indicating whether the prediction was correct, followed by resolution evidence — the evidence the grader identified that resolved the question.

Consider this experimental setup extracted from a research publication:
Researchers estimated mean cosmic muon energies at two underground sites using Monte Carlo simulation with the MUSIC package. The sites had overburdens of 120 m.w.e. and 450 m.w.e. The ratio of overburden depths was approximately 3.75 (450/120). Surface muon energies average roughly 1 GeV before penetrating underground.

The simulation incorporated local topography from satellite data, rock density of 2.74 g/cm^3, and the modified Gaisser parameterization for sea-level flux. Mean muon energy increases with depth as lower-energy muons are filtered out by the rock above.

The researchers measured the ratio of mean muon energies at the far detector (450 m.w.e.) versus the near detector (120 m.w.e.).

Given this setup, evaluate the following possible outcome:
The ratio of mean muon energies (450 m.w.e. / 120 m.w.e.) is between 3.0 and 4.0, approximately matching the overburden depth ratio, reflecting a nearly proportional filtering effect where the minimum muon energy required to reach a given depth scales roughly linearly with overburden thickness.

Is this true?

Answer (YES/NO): NO